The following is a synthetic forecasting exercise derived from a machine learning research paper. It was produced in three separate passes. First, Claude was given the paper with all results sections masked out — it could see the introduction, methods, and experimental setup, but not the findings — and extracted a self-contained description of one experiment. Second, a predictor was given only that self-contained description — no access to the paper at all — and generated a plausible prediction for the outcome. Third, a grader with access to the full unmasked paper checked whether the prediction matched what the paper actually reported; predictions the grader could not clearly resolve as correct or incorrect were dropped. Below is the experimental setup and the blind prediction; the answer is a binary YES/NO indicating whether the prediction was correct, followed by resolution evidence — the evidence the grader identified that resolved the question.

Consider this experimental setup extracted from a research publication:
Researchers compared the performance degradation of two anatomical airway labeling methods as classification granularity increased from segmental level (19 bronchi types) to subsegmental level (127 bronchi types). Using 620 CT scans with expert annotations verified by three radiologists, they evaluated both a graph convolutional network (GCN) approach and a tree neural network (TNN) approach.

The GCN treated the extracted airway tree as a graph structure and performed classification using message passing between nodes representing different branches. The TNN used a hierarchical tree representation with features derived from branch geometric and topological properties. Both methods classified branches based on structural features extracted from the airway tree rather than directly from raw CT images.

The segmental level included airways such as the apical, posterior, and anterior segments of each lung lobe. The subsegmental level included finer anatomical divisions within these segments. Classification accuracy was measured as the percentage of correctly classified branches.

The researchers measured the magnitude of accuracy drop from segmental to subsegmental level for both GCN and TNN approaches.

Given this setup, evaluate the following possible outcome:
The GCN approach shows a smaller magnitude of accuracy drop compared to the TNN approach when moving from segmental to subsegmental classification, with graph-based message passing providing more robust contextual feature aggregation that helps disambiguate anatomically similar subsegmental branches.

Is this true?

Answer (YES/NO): NO